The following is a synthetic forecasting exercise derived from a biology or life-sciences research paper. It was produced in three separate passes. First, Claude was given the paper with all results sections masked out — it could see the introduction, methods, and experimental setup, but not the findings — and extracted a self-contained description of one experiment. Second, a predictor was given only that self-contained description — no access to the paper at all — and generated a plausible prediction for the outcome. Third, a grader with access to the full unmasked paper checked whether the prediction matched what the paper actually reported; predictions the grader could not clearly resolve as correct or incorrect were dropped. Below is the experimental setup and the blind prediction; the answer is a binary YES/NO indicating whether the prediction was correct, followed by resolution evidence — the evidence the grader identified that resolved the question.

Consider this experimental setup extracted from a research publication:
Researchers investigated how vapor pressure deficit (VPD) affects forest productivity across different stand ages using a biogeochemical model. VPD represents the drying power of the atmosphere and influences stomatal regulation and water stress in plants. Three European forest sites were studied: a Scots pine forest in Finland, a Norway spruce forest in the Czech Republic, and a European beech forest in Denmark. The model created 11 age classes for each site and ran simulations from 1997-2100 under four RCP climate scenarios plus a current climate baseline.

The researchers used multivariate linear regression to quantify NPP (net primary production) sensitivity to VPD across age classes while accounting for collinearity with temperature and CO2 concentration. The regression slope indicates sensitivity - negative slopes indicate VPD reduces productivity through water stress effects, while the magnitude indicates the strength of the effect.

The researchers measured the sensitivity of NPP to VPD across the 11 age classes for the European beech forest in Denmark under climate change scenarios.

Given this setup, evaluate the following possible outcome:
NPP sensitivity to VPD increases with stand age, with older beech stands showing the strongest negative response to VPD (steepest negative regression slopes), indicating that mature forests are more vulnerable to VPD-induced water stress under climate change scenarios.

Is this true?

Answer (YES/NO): NO